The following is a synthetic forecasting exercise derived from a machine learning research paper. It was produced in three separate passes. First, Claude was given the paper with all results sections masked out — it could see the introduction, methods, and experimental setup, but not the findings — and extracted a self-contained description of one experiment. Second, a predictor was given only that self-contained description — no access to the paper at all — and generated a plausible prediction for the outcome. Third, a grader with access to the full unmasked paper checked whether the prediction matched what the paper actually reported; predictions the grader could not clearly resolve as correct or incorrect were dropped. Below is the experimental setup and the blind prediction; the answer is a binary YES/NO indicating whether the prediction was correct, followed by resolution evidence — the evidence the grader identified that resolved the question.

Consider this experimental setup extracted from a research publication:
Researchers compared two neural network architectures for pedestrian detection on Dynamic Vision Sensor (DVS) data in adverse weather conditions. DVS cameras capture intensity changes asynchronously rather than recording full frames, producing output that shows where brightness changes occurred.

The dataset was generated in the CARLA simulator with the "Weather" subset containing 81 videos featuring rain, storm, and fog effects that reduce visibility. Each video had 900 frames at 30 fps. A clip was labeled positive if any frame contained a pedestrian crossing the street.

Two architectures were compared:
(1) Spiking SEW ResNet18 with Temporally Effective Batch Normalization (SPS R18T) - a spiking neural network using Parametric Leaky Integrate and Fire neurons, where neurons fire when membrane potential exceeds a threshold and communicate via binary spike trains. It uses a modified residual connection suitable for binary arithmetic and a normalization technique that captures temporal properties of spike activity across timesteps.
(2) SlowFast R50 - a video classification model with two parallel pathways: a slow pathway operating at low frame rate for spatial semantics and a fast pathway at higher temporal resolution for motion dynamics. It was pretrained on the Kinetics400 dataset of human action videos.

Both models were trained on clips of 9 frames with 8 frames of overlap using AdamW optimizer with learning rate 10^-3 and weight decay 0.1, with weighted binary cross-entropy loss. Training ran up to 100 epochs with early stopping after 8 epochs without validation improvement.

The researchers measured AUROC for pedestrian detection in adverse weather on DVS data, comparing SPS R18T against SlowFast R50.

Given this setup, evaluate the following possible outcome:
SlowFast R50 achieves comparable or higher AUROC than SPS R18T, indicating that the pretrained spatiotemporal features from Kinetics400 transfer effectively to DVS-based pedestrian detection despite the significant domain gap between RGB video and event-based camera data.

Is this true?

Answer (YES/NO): NO